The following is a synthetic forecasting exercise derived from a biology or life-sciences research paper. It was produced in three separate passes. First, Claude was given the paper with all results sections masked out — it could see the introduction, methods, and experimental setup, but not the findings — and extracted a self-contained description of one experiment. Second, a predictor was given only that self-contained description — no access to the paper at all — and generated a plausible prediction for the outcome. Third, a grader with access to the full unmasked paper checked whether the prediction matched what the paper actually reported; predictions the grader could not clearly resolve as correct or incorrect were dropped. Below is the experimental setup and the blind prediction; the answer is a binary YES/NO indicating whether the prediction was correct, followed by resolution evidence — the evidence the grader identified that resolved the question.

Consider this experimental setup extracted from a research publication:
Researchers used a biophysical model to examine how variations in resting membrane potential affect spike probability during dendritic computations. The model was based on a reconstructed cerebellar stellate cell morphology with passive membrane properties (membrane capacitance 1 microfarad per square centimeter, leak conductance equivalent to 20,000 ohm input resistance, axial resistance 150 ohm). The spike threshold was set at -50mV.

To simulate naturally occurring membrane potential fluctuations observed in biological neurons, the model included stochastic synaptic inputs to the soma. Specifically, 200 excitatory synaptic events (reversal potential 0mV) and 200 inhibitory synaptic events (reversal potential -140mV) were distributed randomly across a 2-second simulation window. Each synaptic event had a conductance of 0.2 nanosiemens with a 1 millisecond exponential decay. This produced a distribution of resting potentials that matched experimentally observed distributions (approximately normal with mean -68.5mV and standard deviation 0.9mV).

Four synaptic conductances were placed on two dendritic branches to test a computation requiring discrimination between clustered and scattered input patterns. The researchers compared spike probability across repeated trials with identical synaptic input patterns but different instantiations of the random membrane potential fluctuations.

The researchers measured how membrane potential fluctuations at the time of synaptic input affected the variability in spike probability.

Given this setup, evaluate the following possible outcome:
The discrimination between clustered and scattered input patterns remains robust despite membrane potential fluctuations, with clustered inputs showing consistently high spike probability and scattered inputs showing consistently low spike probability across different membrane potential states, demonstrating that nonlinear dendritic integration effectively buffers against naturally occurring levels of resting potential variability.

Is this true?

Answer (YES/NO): NO